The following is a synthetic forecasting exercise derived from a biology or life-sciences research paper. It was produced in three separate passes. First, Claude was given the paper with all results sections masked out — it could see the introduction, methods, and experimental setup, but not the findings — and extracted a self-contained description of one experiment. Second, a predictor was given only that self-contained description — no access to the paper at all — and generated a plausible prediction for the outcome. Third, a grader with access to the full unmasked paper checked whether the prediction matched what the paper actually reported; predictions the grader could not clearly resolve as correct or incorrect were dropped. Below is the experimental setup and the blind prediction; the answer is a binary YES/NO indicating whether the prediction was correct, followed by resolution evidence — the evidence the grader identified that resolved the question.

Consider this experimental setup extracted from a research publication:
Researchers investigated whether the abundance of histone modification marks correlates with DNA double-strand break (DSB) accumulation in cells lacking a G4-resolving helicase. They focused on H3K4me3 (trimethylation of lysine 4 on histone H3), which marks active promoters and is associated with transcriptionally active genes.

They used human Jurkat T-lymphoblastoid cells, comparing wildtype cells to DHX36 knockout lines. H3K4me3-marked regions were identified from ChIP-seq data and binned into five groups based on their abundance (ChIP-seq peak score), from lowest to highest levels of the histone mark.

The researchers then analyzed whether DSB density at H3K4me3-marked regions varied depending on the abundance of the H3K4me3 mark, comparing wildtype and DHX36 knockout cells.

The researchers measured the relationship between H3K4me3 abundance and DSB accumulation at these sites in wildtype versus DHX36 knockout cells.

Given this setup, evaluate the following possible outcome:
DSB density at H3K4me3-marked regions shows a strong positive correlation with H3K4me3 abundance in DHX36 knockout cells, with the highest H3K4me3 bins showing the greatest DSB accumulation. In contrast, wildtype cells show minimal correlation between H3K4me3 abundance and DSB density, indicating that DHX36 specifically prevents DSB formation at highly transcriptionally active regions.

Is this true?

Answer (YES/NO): NO